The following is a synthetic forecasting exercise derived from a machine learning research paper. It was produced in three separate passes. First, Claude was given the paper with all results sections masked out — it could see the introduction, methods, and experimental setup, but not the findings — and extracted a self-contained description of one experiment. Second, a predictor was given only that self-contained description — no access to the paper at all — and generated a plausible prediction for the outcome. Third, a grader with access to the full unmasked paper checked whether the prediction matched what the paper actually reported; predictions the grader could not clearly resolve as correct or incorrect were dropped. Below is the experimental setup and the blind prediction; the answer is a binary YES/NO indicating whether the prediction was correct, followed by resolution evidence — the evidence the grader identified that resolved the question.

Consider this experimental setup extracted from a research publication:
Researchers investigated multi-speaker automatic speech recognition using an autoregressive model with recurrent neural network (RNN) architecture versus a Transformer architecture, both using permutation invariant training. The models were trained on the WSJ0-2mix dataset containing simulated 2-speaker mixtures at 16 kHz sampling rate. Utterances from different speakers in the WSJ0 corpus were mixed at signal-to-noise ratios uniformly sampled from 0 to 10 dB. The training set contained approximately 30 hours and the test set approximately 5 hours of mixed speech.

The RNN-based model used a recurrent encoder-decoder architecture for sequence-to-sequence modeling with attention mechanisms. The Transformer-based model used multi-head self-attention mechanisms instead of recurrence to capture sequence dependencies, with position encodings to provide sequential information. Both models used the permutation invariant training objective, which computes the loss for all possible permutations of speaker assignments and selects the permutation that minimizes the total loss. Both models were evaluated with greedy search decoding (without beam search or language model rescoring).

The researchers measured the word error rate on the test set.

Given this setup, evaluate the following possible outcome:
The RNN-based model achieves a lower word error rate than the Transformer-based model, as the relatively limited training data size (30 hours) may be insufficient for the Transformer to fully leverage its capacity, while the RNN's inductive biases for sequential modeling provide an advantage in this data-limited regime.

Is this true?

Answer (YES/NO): NO